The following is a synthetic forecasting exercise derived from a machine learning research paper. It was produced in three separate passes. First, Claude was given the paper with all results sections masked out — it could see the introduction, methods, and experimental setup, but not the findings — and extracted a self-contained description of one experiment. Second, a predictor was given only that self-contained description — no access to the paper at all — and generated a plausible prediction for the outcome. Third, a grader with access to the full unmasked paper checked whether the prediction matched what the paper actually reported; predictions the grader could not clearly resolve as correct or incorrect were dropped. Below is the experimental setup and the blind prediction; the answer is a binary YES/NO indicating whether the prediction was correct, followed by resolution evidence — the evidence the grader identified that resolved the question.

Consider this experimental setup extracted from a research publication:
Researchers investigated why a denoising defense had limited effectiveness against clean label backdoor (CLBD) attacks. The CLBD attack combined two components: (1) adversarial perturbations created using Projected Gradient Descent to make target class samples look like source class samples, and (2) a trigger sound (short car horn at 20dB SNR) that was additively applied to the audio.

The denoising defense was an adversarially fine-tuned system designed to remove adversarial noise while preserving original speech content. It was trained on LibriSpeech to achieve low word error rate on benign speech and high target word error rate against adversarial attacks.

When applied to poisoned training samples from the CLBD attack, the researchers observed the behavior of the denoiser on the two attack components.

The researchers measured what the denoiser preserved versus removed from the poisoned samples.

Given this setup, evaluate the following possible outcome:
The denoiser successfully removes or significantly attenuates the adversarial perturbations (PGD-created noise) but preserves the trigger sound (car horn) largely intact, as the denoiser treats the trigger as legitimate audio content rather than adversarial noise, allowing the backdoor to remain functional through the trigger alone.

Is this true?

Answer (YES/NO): YES